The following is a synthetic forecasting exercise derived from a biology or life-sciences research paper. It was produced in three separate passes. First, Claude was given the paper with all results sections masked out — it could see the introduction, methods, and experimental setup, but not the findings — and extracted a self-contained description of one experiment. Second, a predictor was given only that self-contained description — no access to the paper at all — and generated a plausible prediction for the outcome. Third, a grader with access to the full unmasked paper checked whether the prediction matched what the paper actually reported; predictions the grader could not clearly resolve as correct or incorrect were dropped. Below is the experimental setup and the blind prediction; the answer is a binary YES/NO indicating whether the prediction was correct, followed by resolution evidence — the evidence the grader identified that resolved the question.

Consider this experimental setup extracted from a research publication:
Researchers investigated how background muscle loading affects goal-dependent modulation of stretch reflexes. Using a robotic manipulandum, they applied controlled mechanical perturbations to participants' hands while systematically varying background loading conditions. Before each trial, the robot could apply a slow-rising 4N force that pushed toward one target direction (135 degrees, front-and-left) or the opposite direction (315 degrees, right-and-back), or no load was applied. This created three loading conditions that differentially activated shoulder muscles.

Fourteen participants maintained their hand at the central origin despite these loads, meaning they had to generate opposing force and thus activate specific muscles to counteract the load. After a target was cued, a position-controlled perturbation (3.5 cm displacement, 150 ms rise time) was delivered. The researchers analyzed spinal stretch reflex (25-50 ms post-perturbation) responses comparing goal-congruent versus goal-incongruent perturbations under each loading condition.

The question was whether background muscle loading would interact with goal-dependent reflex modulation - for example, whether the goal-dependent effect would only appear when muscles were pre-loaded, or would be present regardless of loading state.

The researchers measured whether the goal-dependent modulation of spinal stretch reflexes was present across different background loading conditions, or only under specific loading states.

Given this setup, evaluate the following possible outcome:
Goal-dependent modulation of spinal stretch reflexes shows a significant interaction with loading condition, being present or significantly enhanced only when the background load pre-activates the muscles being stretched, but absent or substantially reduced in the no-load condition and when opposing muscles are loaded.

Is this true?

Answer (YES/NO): NO